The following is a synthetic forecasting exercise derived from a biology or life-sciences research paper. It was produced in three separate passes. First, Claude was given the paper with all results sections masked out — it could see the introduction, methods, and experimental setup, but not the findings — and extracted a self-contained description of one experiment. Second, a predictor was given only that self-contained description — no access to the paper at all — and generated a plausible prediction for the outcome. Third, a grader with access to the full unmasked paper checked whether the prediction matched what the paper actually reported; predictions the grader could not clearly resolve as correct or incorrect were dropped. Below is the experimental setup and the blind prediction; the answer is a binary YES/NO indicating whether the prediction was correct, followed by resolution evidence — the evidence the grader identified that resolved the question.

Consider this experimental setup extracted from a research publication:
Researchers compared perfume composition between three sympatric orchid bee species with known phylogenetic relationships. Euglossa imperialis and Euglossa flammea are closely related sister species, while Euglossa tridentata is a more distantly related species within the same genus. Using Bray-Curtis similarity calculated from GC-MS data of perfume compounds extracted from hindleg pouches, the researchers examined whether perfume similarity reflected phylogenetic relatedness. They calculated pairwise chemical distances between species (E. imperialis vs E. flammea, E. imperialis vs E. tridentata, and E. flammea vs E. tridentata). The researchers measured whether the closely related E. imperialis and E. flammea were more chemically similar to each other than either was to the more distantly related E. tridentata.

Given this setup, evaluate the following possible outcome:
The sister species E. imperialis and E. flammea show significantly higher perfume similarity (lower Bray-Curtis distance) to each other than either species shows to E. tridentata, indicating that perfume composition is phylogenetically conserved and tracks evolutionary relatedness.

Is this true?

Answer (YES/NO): NO